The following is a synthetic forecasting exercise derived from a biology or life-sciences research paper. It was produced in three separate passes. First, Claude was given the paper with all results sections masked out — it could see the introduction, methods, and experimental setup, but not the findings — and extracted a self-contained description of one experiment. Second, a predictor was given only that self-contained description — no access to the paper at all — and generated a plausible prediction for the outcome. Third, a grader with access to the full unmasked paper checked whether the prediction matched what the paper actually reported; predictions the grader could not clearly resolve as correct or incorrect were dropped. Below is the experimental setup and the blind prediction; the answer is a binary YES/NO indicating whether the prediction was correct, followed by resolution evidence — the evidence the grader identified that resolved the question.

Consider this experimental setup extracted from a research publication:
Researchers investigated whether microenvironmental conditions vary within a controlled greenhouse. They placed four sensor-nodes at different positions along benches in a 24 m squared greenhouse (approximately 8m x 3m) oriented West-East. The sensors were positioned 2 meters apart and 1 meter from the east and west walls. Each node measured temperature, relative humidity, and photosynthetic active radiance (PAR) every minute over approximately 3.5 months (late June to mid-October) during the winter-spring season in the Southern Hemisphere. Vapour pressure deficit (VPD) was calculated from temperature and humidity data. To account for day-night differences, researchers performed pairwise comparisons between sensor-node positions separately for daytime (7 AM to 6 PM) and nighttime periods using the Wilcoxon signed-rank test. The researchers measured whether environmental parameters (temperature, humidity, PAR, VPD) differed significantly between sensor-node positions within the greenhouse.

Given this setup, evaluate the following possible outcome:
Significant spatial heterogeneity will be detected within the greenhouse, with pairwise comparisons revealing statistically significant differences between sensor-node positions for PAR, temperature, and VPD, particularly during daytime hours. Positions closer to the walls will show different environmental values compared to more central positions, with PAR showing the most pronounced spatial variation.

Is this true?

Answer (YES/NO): NO